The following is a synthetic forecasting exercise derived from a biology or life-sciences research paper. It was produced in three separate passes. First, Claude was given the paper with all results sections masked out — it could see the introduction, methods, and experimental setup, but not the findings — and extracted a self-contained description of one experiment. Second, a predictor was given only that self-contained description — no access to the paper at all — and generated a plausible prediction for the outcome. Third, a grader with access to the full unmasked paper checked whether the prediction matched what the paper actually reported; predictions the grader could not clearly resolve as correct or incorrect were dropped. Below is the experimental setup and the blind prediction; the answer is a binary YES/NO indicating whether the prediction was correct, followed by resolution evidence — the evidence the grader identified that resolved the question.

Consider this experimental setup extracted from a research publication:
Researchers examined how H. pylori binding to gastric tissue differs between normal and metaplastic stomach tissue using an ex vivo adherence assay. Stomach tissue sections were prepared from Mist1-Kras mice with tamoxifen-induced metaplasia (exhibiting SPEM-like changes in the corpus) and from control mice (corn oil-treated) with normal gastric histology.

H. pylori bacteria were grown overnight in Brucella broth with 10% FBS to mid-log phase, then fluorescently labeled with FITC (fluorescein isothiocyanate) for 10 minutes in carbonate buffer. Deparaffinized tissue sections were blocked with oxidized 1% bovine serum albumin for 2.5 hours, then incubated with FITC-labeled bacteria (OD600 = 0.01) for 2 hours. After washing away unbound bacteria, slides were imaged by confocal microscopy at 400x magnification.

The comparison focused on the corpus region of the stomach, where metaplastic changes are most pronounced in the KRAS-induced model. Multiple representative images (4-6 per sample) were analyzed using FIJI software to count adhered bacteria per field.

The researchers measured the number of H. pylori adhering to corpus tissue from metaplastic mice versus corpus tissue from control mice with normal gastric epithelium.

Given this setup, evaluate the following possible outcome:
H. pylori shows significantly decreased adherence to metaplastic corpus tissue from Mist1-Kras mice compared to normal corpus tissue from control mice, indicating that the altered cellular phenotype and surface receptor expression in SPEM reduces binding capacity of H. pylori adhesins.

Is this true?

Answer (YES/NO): NO